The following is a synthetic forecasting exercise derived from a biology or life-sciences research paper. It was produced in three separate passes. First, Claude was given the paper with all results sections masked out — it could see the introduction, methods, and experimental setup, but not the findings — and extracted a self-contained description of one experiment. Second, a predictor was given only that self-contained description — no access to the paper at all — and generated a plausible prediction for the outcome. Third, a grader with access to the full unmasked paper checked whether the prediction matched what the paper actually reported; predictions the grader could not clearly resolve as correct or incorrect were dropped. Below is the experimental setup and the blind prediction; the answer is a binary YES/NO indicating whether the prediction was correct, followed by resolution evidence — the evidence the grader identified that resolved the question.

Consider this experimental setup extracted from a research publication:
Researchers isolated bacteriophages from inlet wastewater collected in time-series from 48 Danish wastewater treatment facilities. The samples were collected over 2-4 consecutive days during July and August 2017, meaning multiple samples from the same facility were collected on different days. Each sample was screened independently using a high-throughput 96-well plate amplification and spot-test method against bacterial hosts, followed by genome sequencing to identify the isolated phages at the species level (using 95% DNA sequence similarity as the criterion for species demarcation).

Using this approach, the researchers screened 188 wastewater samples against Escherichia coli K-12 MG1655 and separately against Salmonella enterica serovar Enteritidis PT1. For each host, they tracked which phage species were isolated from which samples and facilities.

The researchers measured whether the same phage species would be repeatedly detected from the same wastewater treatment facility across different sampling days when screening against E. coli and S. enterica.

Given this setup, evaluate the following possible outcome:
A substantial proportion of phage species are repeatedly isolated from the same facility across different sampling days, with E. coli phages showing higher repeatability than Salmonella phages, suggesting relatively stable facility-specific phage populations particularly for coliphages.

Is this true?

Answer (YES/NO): NO